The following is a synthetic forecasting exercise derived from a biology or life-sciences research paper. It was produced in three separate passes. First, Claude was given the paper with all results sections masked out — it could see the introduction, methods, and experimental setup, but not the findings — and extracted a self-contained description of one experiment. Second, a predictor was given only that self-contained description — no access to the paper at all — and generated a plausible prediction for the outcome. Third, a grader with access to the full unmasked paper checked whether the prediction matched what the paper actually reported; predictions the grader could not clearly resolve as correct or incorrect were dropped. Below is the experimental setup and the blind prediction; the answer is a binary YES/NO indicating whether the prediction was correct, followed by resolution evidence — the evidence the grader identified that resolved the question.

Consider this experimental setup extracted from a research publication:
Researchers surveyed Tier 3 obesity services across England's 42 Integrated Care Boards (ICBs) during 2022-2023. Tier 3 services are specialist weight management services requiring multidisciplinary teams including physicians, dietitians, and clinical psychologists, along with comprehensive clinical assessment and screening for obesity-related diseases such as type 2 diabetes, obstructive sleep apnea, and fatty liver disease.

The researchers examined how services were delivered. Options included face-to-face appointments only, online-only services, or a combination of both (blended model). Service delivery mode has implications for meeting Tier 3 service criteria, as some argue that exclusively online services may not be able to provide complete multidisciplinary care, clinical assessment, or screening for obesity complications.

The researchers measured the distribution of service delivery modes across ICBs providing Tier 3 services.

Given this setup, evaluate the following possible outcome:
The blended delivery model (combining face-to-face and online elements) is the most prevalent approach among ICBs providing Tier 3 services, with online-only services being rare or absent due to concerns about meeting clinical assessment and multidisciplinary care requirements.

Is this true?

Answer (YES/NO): YES